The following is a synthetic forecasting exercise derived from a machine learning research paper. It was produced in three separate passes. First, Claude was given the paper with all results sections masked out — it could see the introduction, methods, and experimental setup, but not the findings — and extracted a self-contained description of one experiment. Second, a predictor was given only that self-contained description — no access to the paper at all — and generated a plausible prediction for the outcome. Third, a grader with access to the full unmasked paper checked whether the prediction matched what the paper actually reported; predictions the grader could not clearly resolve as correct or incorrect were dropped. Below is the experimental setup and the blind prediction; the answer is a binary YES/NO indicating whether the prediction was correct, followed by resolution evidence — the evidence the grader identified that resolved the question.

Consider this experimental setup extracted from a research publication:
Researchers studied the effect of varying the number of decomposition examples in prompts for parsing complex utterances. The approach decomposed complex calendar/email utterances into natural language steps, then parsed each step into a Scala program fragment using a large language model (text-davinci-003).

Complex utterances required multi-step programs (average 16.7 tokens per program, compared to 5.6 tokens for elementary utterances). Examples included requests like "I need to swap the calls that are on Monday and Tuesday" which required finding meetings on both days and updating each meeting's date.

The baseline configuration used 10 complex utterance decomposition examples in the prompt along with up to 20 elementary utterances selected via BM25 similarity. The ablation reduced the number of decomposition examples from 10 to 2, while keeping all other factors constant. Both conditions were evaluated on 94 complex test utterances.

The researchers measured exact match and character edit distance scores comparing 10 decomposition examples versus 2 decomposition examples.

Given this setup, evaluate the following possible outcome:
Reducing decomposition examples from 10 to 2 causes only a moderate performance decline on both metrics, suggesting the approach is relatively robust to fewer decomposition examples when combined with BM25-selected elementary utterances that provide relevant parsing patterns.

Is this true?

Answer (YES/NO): YES